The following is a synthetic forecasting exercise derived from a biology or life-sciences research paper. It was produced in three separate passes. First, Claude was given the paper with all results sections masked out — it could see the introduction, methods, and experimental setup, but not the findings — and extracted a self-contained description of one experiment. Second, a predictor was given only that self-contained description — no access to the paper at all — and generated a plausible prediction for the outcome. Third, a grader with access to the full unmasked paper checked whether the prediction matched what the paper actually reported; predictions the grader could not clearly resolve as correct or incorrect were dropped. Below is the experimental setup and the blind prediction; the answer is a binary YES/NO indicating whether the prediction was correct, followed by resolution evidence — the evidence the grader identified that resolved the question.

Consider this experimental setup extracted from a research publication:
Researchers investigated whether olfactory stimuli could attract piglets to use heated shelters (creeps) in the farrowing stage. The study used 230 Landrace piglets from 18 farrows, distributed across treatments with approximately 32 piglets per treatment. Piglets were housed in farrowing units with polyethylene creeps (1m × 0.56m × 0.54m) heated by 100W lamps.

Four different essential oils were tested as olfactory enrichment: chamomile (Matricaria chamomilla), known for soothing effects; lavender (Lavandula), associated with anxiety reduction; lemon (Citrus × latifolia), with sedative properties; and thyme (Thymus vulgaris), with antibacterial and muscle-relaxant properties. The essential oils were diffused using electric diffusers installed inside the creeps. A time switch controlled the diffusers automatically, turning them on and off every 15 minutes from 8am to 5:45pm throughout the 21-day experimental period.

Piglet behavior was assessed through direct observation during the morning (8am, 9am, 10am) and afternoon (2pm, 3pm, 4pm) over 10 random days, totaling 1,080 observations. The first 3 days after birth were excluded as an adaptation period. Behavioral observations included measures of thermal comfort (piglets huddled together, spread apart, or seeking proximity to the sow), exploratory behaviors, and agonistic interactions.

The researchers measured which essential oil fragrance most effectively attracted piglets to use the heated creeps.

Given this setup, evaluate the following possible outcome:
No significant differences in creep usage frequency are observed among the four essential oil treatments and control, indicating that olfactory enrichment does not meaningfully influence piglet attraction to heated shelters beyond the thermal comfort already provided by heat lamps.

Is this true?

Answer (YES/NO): NO